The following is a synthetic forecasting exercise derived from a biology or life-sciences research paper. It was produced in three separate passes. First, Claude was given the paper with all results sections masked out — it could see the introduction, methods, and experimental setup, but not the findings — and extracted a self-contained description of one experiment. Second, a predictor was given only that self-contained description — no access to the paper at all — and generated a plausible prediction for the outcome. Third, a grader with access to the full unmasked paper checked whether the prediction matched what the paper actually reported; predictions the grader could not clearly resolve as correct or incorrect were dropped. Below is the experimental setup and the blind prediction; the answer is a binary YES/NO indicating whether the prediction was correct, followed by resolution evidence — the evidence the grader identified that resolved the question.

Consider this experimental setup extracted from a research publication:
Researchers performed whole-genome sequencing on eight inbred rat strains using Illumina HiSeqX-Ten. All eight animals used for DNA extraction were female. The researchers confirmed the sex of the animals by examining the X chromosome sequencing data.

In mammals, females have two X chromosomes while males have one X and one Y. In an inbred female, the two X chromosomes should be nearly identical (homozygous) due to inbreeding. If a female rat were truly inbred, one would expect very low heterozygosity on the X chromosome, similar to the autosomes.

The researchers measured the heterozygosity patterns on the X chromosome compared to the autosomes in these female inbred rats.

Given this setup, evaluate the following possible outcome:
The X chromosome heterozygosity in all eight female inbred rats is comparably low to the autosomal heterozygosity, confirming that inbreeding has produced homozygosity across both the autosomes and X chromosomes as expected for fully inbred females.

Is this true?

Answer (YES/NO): NO